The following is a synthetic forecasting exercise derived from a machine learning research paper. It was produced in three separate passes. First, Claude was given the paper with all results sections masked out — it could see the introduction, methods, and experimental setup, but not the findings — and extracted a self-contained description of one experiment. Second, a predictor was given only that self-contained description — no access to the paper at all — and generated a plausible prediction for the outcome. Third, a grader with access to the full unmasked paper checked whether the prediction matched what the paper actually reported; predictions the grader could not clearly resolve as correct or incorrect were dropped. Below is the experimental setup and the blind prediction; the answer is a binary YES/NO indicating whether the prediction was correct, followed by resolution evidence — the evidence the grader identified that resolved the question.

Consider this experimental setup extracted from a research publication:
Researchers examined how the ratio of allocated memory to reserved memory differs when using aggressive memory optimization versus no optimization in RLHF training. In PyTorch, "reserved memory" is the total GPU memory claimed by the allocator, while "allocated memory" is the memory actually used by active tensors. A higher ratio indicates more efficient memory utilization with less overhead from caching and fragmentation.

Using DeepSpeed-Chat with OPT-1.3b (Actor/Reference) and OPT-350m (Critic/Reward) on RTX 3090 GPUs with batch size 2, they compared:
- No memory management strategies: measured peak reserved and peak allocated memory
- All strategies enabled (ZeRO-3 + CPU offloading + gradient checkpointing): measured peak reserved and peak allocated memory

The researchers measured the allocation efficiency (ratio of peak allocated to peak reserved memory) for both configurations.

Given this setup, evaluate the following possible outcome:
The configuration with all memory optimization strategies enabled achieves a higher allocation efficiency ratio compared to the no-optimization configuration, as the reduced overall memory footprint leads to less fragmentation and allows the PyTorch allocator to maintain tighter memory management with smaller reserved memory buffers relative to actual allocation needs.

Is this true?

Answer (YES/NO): NO